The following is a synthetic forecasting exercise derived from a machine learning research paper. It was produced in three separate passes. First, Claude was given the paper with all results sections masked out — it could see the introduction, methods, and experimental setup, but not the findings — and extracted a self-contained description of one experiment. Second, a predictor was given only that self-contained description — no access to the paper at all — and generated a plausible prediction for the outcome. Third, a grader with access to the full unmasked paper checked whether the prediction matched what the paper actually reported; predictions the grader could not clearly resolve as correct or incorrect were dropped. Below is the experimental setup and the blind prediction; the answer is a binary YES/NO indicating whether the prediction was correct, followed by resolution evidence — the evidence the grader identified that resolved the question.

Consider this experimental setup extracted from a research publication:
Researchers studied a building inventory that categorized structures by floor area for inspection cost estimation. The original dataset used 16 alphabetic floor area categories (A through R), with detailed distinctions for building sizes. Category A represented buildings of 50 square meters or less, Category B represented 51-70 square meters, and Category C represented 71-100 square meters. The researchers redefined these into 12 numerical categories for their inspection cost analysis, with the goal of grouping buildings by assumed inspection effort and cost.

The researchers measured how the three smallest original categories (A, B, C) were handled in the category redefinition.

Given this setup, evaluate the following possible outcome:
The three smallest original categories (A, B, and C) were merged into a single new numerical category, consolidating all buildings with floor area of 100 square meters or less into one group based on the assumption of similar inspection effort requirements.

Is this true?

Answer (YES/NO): YES